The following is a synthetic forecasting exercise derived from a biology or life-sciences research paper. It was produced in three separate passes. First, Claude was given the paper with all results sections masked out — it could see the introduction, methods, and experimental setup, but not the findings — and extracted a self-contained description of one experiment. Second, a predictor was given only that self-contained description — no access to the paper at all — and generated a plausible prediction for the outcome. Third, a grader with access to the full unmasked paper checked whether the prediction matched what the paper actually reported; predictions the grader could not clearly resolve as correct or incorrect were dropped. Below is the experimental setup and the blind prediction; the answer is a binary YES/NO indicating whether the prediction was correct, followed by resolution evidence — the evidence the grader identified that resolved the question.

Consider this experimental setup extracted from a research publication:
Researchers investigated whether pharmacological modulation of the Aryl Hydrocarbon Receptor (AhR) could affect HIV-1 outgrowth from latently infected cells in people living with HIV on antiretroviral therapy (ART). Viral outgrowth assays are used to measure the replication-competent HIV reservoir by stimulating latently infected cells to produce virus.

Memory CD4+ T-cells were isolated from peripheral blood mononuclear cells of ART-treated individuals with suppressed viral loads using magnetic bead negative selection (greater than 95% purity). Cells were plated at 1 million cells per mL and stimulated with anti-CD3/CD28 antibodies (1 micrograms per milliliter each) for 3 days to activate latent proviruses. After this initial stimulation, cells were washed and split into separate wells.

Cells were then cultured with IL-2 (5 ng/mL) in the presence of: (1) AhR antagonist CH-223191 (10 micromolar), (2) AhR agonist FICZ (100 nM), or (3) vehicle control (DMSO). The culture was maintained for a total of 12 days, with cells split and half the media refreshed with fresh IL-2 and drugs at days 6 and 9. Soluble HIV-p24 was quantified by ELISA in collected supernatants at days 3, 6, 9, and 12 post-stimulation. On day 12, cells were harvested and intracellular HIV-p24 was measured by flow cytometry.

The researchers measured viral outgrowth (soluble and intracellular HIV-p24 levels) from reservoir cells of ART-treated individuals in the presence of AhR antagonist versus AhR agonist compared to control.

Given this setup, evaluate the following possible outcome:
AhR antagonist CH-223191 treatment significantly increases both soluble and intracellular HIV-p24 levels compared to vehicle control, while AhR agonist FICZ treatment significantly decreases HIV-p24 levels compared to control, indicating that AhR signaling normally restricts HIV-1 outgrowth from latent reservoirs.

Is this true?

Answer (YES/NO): NO